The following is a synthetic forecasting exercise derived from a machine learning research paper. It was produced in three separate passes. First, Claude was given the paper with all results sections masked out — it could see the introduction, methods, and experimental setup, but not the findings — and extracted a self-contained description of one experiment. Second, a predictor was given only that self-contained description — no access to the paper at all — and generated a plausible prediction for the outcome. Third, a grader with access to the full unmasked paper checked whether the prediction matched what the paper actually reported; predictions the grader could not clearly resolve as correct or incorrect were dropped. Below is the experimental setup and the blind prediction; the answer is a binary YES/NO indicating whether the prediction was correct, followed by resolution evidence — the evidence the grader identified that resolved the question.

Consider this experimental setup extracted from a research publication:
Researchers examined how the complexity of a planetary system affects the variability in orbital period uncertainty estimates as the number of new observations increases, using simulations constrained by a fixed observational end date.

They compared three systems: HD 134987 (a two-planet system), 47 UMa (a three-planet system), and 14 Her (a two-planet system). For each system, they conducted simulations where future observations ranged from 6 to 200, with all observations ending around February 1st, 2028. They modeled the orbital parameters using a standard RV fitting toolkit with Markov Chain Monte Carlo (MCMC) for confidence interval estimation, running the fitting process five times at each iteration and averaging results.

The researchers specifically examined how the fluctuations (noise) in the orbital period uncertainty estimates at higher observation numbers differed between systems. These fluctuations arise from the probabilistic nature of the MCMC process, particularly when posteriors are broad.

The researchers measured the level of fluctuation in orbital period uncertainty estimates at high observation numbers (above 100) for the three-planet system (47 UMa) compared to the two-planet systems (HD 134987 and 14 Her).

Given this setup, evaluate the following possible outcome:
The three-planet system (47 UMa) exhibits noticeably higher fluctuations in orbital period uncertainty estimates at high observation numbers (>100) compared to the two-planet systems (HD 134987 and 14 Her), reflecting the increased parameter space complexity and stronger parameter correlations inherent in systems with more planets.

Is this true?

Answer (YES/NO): YES